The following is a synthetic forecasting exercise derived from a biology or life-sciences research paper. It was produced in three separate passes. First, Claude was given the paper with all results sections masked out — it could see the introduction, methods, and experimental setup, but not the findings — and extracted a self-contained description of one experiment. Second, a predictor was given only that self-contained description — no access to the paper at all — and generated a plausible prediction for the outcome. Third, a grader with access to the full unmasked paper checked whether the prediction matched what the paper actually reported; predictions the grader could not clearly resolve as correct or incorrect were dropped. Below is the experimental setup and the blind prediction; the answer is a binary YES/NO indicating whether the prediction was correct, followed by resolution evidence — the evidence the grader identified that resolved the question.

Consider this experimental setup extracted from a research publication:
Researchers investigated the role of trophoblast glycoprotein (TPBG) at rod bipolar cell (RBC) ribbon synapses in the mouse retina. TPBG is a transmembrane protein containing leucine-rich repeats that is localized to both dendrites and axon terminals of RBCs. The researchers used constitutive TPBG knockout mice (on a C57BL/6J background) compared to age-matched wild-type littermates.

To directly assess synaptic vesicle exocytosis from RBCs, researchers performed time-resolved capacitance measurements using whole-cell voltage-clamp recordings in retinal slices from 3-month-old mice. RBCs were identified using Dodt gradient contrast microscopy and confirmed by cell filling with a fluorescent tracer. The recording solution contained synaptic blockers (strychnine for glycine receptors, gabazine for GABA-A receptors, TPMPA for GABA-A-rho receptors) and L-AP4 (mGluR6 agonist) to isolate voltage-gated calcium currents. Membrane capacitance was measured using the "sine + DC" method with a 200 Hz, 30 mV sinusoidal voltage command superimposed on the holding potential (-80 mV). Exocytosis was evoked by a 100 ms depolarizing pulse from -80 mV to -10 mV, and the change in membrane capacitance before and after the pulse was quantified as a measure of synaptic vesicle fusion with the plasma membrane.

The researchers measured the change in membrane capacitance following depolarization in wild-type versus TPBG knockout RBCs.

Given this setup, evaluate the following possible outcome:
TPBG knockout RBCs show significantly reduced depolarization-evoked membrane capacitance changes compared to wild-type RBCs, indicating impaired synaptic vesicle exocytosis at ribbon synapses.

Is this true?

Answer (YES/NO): YES